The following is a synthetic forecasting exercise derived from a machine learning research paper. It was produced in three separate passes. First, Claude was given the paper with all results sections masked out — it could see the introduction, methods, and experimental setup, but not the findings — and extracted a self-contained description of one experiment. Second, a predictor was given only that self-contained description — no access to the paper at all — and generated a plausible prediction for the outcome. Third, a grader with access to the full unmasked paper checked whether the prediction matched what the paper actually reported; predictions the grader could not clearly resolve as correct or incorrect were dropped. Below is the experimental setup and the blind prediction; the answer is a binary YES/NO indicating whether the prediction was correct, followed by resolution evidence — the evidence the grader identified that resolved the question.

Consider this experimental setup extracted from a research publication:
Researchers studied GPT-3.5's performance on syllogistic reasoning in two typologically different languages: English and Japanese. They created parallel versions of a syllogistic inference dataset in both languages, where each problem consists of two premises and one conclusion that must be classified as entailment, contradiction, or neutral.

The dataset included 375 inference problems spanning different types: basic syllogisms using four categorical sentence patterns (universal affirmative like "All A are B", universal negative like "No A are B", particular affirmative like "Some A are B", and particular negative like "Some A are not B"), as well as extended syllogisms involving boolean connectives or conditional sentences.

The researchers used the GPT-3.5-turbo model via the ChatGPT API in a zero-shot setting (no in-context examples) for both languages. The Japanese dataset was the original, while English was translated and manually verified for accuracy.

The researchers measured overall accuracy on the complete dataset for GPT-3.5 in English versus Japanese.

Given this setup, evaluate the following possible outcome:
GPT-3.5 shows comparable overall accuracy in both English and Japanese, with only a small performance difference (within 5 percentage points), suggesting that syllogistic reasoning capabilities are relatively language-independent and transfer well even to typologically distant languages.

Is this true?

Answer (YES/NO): YES